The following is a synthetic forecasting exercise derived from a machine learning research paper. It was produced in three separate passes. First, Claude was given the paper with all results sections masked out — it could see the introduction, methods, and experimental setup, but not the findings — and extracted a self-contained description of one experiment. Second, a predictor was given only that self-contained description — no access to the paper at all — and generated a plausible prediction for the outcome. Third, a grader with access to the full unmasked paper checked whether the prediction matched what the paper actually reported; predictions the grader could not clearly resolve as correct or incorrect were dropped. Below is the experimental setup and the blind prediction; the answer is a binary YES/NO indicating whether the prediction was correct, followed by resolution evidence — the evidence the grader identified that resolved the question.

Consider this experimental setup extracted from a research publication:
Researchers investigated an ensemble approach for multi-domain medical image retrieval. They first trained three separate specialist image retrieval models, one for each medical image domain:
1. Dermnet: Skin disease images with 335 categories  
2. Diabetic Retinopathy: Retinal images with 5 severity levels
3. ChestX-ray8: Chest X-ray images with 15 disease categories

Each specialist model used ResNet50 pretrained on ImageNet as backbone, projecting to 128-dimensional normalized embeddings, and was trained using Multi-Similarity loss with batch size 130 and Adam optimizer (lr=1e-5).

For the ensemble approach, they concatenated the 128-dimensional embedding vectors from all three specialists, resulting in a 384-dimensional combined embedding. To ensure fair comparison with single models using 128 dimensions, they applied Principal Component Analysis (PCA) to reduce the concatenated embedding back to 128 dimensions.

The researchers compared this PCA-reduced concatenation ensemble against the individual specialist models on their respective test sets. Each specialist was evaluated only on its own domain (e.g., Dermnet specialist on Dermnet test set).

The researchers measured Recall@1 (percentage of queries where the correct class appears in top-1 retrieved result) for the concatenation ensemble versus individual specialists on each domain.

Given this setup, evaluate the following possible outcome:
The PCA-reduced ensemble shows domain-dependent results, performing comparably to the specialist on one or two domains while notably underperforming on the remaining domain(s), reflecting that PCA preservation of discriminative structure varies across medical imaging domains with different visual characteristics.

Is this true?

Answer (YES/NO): NO